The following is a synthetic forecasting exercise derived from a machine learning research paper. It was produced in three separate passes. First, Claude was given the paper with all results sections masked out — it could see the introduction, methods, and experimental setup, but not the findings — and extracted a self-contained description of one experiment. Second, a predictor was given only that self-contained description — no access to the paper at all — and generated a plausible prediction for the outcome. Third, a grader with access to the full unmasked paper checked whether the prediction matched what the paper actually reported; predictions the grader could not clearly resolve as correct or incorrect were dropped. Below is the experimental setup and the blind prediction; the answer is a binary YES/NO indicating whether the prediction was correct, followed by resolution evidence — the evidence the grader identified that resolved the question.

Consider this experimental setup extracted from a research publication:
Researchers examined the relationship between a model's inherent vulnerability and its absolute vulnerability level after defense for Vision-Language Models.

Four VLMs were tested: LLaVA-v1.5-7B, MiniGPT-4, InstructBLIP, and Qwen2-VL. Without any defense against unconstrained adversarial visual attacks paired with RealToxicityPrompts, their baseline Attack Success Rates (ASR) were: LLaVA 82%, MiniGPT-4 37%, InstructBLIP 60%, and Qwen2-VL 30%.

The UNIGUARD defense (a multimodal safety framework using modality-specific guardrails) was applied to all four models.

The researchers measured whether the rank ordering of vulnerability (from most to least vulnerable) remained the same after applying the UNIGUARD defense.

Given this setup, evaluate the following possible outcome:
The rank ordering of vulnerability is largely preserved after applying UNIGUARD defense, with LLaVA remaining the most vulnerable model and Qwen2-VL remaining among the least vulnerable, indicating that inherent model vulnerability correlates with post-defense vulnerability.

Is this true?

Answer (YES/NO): NO